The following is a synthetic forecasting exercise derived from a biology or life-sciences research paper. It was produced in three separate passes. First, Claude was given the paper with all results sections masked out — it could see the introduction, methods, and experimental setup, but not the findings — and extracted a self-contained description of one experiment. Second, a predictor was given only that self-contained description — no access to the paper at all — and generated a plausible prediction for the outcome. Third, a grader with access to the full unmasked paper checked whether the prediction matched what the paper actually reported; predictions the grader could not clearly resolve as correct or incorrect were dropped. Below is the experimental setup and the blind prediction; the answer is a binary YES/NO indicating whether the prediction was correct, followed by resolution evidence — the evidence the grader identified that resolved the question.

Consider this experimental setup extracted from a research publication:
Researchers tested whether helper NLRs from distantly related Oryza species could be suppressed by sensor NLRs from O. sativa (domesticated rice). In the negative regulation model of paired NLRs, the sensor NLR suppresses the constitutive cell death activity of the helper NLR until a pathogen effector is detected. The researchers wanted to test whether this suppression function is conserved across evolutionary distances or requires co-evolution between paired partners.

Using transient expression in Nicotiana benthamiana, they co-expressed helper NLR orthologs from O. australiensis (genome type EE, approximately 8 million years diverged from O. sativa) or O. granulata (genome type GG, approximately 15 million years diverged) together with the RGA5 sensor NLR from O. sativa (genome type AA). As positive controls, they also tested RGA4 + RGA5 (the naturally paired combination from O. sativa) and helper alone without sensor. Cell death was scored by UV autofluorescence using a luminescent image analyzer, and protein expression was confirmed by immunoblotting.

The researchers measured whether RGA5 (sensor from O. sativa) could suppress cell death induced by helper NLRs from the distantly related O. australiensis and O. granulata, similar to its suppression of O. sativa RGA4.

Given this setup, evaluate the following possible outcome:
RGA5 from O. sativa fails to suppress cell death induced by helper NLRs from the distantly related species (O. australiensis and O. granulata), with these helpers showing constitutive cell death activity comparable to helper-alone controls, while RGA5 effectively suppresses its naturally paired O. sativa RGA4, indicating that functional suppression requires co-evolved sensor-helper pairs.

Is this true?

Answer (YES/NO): NO